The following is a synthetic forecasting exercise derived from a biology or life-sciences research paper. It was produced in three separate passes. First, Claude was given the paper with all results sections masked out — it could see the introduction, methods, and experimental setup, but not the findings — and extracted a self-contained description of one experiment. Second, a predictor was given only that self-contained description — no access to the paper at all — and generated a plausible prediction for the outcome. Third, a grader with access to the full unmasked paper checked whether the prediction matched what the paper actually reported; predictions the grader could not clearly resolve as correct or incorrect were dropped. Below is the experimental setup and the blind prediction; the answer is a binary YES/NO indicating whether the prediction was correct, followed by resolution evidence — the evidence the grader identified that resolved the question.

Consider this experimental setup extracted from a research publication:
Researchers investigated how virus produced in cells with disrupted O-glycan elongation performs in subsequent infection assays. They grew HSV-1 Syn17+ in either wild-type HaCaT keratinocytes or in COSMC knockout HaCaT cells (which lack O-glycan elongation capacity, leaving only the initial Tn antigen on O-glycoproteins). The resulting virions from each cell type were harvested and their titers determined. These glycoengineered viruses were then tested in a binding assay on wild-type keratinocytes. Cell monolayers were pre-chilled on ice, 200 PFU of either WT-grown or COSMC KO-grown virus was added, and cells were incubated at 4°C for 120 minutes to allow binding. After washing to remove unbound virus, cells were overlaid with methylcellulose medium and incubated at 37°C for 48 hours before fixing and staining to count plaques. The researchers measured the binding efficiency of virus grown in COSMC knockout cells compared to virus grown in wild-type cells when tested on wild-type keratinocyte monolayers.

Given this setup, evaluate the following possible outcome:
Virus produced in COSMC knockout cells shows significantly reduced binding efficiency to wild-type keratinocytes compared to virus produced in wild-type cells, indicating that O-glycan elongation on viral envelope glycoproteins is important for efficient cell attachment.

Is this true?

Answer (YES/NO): NO